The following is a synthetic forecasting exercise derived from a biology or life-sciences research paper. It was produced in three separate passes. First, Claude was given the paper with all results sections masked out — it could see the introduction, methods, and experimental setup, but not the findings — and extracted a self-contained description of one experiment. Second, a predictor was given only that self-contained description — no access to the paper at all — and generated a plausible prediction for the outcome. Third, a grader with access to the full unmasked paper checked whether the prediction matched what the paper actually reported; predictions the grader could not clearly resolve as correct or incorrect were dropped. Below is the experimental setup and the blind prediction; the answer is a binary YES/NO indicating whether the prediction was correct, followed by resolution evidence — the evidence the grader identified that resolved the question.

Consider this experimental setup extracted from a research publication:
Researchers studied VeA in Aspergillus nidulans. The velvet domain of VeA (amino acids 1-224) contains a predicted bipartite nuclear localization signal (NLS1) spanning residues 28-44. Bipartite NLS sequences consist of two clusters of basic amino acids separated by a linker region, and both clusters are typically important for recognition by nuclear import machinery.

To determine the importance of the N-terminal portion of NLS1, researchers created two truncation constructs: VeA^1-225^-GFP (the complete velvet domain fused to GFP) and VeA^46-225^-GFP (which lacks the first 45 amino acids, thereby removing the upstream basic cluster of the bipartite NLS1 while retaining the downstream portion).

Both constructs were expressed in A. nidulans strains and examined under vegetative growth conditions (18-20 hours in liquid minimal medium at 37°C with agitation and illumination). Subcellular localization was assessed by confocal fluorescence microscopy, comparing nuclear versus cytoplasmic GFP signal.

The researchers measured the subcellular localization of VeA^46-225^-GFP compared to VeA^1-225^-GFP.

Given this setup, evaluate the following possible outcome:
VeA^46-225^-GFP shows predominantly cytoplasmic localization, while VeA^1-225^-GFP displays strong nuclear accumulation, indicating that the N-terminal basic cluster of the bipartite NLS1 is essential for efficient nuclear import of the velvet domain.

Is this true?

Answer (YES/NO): NO